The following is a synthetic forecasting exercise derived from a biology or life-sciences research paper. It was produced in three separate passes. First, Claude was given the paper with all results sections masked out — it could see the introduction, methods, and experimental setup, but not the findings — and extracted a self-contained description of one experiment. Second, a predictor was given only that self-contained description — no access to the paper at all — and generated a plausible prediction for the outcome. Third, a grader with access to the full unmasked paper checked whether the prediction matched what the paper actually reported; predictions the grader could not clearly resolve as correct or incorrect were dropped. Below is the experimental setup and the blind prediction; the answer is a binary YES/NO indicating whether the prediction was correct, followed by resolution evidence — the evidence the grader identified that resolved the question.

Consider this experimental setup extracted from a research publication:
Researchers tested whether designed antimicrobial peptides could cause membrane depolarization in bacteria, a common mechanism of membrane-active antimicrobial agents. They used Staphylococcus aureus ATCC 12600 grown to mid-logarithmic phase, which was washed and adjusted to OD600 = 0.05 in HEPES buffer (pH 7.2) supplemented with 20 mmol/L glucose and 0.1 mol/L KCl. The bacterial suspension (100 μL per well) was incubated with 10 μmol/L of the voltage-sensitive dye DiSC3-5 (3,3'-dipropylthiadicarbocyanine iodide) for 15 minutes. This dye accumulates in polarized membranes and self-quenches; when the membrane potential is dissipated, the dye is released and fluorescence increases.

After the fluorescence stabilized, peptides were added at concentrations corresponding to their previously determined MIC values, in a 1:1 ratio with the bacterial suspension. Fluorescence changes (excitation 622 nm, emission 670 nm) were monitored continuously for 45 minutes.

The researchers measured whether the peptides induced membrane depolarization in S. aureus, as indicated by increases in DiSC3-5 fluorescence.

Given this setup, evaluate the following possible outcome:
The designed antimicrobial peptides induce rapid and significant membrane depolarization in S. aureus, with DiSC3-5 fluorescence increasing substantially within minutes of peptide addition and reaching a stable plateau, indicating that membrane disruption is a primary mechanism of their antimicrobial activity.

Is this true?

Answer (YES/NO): NO